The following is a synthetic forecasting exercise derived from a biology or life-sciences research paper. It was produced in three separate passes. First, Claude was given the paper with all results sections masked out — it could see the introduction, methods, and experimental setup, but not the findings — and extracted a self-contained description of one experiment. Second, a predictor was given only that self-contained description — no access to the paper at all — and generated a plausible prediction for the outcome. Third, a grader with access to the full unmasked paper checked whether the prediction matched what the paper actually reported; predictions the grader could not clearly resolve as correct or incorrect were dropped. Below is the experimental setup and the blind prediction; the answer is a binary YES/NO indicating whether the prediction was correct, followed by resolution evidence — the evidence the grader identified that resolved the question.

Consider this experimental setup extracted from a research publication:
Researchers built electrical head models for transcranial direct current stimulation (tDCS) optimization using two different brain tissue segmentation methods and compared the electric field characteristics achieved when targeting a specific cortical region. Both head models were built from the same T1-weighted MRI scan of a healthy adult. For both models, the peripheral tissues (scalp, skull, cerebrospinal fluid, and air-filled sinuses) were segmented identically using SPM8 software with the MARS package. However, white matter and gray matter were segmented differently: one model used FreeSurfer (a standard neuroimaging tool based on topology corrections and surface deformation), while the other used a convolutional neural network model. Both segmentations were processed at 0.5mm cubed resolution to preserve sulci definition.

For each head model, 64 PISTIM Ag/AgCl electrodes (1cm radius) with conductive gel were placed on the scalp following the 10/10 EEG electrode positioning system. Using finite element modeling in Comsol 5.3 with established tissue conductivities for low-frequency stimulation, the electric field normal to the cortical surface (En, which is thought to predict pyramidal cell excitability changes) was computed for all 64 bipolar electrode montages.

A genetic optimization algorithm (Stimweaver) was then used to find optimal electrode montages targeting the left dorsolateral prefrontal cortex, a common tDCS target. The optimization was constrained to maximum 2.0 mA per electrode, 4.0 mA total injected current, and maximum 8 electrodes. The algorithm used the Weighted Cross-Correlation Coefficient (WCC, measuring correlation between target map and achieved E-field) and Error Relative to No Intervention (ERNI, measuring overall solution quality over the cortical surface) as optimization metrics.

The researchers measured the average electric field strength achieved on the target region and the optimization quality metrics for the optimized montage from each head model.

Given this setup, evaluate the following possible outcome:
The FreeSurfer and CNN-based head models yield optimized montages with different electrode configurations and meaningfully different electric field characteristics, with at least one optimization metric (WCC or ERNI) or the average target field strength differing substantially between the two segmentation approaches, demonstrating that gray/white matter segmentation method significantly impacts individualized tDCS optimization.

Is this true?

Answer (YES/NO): NO